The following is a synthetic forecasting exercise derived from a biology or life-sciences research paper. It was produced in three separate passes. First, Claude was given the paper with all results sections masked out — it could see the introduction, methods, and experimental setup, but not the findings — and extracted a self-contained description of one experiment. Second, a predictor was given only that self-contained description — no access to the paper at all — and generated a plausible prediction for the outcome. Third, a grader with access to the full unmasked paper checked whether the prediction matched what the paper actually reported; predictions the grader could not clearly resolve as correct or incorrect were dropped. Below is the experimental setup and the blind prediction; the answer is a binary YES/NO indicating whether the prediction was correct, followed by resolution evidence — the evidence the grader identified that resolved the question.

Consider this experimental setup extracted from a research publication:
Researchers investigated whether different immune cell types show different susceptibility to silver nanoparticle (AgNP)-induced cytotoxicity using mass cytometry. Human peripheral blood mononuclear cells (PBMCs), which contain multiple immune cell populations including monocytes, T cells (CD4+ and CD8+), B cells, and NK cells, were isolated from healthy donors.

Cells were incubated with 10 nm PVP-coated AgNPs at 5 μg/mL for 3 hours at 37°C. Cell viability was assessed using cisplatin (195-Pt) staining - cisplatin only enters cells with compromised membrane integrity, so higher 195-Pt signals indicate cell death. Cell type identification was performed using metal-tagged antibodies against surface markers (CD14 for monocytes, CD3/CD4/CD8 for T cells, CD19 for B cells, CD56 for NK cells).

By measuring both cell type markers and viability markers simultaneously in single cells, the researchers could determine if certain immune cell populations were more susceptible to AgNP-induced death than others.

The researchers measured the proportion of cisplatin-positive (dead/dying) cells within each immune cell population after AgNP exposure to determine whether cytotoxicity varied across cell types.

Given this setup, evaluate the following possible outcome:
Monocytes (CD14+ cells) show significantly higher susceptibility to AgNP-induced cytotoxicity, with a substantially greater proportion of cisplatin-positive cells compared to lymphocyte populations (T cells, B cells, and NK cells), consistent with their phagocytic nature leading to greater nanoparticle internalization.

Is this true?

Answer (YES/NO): YES